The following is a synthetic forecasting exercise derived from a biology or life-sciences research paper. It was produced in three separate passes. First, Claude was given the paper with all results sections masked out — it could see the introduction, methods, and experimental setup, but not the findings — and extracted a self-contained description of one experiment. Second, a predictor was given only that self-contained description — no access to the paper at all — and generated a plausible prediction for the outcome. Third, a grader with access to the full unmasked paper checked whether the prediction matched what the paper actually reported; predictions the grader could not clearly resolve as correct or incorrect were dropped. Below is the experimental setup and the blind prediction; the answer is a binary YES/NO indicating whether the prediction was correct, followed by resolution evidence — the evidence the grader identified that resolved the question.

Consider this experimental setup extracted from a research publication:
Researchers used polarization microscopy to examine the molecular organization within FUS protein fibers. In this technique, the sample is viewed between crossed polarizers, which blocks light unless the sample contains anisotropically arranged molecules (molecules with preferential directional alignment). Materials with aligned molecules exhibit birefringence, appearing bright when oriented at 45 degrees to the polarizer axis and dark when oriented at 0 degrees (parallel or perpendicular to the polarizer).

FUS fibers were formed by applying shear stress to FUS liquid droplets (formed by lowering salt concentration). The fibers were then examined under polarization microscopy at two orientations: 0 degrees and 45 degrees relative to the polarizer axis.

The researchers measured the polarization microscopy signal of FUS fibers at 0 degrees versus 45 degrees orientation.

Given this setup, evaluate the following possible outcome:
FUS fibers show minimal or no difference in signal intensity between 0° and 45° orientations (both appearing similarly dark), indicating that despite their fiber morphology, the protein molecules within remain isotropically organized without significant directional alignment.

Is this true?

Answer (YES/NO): NO